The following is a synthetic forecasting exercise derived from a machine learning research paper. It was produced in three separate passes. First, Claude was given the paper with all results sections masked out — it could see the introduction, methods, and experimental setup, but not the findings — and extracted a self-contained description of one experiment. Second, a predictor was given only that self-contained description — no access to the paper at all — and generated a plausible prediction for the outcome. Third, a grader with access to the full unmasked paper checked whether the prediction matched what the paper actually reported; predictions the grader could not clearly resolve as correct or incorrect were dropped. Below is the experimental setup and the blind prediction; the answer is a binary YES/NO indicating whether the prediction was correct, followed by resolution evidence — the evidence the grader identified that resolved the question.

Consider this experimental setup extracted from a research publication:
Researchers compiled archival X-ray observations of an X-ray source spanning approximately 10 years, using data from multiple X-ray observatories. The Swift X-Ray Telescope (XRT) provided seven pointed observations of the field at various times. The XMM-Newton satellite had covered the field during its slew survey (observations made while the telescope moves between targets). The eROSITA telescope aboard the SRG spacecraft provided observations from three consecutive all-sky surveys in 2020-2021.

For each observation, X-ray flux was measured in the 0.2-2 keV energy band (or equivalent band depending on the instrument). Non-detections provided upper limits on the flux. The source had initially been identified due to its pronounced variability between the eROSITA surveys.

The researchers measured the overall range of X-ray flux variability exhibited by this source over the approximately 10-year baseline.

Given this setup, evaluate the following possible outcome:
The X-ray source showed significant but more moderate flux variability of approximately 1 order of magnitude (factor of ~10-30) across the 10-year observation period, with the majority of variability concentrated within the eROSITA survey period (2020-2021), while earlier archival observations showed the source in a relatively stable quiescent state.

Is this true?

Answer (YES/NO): NO